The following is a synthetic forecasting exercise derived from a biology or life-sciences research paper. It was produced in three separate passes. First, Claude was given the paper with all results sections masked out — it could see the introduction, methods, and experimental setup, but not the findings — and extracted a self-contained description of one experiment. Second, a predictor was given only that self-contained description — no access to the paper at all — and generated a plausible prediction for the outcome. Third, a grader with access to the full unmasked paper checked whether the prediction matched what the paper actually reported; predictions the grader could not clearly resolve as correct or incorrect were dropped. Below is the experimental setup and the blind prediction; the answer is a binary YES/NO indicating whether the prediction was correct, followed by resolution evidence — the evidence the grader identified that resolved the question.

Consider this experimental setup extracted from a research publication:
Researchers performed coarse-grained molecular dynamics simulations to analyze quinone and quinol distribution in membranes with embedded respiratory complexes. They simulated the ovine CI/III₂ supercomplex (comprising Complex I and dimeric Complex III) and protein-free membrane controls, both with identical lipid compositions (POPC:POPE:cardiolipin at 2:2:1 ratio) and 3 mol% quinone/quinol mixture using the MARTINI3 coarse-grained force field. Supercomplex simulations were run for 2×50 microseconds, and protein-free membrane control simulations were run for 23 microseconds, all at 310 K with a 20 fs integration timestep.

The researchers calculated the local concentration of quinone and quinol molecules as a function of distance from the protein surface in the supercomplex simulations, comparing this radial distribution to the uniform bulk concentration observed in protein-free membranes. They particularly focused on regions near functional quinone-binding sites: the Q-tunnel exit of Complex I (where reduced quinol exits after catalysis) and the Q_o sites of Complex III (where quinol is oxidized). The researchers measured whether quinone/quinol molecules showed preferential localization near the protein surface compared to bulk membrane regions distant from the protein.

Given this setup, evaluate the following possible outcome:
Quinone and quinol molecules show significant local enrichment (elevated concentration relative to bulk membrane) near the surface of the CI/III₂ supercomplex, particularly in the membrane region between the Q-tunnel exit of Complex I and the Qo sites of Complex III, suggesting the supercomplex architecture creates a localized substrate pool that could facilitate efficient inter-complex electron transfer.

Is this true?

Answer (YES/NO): NO